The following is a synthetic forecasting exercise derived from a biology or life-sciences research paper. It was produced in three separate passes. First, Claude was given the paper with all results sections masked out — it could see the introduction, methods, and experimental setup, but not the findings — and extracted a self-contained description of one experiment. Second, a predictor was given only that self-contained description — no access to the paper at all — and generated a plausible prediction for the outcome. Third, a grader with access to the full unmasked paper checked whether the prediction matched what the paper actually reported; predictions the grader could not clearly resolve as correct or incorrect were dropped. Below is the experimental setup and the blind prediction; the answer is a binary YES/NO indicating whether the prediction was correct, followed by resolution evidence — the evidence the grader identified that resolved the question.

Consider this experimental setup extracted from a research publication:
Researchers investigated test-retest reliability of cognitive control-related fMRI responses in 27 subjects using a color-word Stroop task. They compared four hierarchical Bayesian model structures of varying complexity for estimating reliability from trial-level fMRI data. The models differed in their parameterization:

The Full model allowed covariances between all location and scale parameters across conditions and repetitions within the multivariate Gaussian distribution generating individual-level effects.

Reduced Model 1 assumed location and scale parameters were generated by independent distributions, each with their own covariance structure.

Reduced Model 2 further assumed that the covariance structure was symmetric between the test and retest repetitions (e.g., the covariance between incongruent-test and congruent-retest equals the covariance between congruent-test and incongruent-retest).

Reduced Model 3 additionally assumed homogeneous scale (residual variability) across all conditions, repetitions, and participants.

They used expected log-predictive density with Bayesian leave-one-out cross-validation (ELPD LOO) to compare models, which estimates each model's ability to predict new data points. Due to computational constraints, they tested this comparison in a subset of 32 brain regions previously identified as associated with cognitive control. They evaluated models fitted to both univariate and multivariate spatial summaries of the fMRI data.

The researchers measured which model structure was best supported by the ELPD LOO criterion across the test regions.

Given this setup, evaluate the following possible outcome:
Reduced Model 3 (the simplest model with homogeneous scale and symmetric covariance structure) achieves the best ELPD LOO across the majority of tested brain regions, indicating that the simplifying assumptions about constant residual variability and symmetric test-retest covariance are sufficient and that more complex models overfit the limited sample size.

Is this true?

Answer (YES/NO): NO